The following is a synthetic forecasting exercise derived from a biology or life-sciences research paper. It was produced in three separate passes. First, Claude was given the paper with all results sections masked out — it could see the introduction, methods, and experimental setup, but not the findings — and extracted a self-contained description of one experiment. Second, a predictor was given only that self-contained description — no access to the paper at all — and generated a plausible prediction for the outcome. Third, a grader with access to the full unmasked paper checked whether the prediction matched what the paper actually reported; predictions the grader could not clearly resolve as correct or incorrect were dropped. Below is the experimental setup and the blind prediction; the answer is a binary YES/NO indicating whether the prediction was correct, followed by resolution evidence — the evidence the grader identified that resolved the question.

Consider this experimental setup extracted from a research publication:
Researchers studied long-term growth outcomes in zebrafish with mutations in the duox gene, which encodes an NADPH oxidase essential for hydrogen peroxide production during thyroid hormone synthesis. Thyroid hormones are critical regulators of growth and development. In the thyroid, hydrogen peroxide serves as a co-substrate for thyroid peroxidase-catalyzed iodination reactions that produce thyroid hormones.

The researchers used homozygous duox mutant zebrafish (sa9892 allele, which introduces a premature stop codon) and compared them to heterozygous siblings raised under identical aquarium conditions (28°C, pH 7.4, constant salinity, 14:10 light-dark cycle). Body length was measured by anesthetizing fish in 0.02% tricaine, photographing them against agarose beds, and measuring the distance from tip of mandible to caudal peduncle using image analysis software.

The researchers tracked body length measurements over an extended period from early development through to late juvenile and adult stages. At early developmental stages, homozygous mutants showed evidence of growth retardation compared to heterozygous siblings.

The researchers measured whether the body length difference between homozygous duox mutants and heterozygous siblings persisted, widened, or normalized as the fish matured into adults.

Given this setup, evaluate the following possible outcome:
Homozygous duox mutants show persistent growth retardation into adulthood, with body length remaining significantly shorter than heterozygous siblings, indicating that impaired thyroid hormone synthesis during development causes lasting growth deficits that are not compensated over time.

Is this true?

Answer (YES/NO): NO